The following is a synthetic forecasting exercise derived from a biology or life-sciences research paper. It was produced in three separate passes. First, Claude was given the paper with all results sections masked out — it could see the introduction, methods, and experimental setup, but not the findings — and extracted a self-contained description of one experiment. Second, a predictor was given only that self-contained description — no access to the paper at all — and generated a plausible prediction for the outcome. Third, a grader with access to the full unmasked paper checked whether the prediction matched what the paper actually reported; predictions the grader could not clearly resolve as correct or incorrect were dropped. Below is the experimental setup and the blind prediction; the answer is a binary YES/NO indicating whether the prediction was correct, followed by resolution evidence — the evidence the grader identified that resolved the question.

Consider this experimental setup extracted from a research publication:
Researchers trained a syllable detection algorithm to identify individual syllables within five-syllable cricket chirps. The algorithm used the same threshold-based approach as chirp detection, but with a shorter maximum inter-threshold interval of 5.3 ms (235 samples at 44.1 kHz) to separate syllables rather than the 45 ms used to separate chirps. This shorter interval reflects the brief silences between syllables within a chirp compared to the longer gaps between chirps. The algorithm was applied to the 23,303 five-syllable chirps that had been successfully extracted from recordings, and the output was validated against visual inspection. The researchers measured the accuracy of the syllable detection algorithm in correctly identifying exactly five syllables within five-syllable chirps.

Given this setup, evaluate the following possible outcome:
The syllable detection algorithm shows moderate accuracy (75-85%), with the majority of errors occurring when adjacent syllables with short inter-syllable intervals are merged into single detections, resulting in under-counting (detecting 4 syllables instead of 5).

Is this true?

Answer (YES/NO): NO